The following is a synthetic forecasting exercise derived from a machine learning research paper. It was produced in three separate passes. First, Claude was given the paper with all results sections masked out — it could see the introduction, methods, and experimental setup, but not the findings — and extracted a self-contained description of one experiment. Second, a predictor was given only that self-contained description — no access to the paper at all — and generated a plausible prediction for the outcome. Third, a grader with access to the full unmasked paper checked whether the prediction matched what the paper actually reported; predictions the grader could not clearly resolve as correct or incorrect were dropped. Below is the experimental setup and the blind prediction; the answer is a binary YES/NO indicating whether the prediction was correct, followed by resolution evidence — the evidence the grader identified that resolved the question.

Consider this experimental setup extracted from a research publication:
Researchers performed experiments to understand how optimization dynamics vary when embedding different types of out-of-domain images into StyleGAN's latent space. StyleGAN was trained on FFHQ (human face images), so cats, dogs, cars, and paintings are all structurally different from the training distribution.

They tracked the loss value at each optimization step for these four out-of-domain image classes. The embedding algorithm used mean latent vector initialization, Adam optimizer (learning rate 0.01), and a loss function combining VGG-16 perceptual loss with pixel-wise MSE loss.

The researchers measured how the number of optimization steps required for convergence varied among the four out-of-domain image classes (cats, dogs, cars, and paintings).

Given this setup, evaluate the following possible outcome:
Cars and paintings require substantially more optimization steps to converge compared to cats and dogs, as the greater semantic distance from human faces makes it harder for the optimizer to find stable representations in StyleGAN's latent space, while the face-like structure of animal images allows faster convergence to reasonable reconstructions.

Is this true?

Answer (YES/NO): NO